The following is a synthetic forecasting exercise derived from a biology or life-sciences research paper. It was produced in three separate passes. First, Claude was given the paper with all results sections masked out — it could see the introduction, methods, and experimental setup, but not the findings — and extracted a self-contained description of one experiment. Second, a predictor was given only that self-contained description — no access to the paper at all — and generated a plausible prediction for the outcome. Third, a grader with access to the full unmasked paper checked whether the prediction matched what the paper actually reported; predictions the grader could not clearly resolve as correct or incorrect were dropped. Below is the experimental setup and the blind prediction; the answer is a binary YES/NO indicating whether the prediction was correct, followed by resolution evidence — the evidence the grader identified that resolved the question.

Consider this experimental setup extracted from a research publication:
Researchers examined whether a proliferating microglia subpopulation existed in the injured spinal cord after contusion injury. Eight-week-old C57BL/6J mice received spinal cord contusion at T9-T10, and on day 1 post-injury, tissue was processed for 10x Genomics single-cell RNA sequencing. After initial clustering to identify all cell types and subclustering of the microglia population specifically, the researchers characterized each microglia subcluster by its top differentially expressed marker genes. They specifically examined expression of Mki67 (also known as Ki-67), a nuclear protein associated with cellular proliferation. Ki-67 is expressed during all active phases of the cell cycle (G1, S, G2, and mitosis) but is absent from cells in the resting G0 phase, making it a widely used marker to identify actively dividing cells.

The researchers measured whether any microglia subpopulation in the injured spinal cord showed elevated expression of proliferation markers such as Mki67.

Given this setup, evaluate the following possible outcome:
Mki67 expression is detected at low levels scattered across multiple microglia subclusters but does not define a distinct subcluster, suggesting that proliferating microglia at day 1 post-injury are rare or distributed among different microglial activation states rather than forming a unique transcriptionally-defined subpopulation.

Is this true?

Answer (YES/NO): NO